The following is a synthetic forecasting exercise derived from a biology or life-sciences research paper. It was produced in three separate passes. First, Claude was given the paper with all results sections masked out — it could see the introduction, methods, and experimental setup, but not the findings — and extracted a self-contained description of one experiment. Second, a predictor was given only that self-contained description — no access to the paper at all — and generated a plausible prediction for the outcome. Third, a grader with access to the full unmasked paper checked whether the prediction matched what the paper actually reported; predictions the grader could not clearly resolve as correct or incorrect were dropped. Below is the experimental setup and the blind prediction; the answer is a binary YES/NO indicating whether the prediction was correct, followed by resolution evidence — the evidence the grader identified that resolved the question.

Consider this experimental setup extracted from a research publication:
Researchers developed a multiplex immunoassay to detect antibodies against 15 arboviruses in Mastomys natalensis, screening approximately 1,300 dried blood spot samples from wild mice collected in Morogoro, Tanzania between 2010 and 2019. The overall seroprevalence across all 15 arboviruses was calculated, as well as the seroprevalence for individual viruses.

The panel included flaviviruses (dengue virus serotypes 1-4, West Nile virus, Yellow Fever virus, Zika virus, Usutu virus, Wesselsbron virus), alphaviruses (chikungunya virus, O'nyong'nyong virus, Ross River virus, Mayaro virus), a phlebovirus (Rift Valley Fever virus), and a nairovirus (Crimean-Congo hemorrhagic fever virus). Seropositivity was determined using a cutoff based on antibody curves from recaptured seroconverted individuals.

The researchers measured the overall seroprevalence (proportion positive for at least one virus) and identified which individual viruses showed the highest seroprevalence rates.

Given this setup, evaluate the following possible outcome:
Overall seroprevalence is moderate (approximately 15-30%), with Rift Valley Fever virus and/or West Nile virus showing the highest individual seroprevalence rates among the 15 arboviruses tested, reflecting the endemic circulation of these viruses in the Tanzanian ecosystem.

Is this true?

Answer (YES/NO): NO